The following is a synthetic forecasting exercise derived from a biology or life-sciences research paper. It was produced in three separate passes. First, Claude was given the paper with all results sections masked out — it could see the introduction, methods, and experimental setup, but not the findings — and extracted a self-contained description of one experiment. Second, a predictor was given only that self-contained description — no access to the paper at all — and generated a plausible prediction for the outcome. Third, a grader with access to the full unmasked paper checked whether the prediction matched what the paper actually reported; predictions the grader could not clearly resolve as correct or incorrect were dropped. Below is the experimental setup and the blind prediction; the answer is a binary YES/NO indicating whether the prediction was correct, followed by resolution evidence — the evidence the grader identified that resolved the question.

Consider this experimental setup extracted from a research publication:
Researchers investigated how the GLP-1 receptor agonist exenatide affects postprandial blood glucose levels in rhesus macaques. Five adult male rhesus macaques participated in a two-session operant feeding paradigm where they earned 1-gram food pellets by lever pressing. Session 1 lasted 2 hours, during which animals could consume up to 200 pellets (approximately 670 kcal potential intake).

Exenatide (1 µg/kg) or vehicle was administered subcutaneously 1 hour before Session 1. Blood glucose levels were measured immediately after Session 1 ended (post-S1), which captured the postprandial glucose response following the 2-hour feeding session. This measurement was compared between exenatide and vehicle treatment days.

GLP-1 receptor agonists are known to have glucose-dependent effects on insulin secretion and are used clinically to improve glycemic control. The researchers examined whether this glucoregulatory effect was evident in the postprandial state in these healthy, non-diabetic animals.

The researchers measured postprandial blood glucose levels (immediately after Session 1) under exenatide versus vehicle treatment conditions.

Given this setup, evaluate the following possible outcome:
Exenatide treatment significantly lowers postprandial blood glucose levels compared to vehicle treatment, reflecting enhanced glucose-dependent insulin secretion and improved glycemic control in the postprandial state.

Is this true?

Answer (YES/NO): NO